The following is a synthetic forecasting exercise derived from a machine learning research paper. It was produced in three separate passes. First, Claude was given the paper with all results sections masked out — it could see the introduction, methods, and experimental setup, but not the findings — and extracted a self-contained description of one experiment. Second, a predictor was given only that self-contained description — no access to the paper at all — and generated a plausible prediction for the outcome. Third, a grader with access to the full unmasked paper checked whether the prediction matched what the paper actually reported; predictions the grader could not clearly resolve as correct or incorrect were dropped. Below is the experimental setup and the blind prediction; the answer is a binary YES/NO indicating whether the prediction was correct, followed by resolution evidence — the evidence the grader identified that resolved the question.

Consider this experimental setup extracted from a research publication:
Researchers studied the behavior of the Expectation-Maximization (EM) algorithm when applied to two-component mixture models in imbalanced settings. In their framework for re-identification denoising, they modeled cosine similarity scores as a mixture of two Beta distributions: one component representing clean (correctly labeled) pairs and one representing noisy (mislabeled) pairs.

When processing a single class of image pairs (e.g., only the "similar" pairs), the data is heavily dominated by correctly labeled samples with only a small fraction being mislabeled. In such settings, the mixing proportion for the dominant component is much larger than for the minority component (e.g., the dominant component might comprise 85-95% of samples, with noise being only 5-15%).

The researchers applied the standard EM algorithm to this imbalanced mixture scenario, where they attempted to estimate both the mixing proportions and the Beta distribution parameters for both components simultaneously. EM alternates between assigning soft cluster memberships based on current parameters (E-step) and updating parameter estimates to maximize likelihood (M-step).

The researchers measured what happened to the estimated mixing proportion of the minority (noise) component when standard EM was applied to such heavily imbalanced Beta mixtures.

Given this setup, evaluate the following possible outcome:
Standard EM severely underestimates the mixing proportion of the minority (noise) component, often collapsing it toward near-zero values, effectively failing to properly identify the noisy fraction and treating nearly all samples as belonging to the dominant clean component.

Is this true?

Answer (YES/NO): YES